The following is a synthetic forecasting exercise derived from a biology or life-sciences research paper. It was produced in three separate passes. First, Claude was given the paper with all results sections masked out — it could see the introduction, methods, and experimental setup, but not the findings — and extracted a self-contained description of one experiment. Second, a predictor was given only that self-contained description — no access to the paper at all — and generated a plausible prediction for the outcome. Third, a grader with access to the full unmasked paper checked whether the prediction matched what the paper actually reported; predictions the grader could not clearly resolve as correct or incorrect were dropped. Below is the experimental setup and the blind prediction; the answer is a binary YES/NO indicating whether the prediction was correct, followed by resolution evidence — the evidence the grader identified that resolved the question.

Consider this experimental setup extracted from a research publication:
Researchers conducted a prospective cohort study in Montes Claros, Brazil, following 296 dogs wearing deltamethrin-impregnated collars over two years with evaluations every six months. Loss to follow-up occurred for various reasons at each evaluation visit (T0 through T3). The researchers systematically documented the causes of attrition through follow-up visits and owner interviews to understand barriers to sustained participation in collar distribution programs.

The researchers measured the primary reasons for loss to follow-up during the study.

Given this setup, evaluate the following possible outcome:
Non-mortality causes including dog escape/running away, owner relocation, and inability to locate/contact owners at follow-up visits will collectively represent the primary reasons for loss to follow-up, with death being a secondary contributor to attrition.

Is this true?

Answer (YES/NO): NO